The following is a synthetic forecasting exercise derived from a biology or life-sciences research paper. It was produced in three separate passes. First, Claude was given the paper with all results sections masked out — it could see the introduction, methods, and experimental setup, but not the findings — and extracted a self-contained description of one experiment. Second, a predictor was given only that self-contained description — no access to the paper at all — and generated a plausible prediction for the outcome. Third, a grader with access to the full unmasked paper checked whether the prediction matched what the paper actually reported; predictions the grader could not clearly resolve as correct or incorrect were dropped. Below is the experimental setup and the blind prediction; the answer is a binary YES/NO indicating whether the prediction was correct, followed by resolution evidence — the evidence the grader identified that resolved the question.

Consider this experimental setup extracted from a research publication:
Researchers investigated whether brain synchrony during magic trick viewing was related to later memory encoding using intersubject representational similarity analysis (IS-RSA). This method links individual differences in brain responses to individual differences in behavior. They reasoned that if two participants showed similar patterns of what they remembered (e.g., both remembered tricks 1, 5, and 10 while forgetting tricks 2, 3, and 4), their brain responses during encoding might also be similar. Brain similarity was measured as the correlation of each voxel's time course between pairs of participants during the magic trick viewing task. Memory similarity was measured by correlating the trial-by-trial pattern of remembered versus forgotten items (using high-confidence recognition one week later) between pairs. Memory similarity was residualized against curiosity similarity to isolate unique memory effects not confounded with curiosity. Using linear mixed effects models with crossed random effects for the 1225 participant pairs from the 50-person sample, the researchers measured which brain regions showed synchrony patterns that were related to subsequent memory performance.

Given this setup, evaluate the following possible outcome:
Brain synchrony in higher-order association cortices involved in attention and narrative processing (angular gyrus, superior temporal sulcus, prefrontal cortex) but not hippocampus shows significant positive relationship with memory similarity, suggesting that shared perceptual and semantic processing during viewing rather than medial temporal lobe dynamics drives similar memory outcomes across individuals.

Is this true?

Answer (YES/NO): NO